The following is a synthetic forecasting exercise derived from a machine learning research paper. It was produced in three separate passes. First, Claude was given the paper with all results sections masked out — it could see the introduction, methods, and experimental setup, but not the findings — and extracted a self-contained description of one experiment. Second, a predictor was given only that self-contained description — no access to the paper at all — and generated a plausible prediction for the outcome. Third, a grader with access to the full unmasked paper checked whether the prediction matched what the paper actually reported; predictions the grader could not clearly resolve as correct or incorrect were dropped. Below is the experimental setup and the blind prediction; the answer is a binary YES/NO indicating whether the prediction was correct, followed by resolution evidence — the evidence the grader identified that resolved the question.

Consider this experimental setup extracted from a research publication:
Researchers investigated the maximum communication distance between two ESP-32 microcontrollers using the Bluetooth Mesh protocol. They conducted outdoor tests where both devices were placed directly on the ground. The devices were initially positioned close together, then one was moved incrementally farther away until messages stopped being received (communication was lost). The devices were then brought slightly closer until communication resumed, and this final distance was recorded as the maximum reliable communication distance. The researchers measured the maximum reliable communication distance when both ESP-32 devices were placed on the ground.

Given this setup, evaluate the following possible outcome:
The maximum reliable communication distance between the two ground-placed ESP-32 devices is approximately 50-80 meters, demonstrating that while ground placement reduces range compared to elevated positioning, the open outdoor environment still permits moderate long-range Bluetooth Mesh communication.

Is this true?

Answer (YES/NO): NO